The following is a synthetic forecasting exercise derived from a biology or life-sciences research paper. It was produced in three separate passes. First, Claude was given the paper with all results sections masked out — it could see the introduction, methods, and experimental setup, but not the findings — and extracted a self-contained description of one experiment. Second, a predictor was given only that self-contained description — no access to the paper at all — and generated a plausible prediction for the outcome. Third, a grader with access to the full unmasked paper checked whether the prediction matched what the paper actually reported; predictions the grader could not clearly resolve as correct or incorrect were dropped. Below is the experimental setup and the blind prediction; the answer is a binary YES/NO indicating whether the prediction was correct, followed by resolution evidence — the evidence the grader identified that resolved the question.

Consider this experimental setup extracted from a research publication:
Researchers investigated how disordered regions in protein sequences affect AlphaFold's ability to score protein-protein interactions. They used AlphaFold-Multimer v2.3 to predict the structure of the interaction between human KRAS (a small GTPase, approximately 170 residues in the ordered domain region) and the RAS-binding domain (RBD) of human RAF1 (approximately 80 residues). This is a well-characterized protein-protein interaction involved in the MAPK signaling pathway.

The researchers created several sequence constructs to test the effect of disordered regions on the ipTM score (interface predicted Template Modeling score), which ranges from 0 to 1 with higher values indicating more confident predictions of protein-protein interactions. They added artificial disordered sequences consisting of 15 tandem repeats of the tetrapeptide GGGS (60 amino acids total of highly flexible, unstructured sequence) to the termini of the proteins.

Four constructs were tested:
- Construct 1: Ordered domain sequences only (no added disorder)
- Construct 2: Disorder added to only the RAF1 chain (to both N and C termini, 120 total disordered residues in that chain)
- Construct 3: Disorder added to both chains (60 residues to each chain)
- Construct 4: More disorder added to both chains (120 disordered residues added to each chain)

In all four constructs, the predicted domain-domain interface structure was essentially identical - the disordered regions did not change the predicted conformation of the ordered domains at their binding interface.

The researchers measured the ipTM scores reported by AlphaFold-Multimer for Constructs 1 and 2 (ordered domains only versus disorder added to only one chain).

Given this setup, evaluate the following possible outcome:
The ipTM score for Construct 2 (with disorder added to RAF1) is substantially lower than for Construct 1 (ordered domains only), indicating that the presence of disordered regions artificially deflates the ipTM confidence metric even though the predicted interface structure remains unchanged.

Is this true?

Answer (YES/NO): NO